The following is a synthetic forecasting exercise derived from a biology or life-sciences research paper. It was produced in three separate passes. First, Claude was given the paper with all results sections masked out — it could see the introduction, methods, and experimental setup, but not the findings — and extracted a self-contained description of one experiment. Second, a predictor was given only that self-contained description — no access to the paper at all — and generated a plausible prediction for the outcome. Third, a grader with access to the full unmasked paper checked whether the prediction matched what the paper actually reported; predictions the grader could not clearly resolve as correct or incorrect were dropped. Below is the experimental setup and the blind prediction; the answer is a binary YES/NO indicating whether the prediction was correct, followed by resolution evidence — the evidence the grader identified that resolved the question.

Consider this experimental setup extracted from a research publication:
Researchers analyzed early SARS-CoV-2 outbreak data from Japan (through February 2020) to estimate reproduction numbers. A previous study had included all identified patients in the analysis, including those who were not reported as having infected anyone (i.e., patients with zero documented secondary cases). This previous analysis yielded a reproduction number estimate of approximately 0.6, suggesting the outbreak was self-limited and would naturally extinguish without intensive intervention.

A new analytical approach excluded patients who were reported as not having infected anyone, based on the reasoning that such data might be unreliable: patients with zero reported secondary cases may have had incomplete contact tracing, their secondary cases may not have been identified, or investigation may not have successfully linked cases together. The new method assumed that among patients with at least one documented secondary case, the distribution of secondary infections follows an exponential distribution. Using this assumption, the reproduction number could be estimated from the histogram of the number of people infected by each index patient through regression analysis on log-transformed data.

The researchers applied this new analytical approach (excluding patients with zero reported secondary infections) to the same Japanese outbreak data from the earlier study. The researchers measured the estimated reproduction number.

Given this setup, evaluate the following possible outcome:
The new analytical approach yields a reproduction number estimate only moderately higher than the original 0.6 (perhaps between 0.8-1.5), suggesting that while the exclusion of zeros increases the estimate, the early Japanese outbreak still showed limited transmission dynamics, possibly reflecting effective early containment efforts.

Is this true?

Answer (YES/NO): NO